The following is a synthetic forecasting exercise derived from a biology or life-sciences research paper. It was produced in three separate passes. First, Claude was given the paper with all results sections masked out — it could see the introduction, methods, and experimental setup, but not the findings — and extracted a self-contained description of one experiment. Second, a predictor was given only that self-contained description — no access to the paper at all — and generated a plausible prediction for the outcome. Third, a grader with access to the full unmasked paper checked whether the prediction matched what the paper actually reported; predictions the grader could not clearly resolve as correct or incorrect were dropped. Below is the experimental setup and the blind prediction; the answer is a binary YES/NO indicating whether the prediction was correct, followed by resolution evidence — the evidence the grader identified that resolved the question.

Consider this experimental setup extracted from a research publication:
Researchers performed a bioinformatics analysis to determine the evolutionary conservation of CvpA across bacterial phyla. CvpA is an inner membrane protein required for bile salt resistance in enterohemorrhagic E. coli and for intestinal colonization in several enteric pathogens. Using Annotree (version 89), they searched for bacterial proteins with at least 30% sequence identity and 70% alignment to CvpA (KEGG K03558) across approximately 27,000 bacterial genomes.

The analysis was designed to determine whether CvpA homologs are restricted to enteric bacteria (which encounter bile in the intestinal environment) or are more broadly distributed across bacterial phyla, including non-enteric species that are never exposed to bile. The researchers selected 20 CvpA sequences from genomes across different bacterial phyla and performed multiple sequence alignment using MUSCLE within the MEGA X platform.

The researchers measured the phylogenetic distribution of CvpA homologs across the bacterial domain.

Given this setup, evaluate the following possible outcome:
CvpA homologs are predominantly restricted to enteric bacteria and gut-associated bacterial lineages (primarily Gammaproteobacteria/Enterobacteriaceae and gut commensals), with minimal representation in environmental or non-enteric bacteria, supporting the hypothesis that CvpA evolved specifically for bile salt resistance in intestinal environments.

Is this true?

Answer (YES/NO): NO